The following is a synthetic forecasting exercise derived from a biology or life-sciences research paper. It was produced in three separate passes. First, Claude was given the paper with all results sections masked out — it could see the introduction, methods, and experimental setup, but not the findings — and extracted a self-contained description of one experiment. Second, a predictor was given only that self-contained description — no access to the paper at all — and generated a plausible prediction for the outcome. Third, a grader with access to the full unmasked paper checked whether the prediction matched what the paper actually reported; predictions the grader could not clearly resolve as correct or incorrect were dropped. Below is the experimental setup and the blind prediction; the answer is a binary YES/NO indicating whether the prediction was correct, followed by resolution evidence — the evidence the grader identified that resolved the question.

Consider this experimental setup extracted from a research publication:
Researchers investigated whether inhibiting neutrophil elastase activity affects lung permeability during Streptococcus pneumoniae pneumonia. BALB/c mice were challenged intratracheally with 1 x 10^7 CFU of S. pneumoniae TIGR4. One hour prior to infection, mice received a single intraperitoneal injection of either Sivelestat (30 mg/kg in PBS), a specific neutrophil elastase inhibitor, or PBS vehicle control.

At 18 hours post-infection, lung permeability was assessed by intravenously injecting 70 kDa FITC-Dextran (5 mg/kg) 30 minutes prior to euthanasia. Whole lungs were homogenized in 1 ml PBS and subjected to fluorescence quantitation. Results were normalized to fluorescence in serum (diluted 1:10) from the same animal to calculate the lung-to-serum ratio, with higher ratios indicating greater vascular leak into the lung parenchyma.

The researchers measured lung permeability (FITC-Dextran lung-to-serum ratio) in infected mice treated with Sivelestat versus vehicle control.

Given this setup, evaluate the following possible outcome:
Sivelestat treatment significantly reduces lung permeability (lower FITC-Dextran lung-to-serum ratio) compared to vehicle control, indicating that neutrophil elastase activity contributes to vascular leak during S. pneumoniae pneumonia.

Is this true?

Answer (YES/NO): NO